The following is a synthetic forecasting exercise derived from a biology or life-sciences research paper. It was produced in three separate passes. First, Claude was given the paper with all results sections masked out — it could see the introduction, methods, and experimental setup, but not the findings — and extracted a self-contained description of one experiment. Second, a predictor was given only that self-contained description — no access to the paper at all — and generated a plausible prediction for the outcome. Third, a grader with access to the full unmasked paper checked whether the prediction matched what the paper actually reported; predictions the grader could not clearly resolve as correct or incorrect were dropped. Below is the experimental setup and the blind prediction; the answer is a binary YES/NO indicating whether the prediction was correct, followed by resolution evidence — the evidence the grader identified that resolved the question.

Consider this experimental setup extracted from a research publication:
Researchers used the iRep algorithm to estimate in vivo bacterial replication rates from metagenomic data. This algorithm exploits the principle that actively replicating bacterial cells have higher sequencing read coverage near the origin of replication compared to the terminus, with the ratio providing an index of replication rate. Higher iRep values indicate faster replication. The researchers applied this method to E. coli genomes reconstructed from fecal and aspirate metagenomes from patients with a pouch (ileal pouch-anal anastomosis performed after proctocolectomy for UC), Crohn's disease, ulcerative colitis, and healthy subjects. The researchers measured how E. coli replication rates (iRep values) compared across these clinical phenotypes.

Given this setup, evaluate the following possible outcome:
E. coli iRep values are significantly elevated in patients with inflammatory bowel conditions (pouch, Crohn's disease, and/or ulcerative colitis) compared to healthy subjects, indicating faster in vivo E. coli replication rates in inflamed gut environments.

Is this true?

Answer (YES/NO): NO